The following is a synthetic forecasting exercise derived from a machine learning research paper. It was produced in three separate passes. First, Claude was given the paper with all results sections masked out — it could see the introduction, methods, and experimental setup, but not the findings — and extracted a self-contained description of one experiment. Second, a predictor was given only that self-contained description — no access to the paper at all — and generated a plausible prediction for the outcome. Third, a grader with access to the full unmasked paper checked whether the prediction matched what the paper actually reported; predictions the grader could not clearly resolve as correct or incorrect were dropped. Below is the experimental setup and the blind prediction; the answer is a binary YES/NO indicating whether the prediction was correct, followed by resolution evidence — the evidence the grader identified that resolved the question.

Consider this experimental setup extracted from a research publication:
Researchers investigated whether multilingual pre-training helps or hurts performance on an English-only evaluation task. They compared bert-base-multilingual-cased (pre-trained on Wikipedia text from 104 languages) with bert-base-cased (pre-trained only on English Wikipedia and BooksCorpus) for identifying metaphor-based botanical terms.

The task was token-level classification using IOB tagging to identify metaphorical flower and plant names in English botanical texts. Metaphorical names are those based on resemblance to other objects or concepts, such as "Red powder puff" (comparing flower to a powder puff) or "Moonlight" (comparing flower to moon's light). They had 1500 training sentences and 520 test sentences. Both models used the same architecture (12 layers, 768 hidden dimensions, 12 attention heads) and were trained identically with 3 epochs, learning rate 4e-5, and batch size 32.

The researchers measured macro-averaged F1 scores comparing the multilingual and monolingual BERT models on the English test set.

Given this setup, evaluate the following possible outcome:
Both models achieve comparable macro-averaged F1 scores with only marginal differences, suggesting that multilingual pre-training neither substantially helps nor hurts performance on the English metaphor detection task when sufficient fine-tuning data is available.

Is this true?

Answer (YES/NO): YES